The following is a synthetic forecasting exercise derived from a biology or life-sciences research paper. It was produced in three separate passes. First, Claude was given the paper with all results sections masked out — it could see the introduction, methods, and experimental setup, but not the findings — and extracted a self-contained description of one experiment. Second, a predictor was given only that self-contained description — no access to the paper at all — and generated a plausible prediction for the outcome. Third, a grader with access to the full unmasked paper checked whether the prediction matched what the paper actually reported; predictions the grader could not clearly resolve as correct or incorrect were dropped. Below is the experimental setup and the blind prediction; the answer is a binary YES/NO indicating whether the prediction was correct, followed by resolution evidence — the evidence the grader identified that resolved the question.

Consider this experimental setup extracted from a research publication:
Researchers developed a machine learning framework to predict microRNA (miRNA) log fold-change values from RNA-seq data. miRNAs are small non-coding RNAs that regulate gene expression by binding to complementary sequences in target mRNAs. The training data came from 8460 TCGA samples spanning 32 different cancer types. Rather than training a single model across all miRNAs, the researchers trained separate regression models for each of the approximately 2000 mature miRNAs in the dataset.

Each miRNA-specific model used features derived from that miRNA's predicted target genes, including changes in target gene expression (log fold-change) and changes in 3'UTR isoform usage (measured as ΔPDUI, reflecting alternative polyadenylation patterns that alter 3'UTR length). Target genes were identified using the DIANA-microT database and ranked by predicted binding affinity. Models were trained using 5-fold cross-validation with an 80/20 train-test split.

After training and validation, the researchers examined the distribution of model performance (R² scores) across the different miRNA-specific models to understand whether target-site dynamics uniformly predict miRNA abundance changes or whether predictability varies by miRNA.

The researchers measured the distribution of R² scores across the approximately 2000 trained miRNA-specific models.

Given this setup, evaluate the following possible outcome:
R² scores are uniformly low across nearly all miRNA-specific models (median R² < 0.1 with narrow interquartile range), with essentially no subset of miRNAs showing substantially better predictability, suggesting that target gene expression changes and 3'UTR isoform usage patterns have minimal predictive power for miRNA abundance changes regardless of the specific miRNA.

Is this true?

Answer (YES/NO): NO